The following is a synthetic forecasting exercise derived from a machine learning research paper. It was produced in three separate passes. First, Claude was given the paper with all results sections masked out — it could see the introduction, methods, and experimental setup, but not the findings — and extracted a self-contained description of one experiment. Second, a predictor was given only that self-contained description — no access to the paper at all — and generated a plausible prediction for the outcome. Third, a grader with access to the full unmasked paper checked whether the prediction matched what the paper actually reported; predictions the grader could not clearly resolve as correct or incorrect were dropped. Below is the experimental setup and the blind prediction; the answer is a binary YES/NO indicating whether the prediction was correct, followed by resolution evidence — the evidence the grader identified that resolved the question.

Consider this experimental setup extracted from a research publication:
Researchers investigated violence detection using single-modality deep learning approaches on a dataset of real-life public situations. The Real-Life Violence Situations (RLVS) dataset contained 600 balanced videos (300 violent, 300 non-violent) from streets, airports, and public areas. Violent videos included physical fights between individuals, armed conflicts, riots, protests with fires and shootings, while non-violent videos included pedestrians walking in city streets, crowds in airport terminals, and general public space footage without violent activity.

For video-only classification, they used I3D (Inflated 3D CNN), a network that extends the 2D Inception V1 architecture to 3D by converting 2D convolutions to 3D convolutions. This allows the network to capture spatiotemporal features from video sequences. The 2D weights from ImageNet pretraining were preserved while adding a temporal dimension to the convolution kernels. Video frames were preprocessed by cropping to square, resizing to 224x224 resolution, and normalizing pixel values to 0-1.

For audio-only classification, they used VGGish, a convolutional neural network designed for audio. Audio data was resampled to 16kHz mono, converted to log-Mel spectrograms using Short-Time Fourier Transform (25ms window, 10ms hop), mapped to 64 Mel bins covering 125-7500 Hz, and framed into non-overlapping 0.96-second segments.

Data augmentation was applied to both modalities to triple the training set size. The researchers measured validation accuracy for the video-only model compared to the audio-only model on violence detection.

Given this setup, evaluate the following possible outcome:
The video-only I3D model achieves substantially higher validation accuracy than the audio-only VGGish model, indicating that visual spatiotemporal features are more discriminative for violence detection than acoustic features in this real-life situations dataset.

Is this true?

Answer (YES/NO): YES